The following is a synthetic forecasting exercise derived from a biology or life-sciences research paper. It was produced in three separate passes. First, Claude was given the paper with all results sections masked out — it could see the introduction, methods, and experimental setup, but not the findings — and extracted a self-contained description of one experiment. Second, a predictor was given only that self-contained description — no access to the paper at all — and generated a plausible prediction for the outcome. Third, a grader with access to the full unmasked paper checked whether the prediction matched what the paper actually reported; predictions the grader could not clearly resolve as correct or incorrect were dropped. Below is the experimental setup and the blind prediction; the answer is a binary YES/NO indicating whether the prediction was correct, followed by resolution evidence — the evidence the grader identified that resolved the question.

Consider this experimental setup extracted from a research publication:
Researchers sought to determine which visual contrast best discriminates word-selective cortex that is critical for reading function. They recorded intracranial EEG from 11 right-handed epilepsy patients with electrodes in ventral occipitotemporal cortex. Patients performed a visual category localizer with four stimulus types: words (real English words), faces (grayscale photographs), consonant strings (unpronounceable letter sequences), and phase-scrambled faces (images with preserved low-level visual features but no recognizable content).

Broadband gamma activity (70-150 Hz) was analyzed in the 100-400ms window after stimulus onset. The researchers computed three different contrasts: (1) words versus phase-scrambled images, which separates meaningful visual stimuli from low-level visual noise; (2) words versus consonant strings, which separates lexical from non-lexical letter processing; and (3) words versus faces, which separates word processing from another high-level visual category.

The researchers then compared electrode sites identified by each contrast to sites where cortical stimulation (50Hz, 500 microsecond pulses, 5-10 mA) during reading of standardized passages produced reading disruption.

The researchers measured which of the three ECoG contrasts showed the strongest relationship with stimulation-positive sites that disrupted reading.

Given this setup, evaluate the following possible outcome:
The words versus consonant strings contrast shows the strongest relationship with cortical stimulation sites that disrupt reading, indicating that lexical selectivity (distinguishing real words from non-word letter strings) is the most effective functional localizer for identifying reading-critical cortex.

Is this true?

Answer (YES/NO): NO